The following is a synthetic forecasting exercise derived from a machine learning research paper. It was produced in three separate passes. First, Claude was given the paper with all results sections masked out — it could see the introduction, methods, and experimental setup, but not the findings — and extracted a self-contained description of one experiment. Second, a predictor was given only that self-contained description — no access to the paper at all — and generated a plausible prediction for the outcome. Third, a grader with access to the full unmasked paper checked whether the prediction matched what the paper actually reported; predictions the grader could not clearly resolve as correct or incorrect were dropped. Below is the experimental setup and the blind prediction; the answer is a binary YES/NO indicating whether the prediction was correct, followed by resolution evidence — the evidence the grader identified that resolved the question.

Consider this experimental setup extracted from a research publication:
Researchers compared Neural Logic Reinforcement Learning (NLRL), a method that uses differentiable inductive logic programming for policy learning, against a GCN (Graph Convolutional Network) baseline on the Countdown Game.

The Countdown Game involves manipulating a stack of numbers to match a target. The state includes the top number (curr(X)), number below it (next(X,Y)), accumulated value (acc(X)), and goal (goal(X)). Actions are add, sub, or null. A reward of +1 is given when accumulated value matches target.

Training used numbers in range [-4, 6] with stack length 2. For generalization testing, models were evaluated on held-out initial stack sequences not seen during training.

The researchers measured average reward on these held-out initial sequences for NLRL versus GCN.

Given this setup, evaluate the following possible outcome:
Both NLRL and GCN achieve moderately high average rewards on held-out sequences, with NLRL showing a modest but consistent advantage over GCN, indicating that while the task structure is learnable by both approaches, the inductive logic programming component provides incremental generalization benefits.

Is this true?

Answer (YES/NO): NO